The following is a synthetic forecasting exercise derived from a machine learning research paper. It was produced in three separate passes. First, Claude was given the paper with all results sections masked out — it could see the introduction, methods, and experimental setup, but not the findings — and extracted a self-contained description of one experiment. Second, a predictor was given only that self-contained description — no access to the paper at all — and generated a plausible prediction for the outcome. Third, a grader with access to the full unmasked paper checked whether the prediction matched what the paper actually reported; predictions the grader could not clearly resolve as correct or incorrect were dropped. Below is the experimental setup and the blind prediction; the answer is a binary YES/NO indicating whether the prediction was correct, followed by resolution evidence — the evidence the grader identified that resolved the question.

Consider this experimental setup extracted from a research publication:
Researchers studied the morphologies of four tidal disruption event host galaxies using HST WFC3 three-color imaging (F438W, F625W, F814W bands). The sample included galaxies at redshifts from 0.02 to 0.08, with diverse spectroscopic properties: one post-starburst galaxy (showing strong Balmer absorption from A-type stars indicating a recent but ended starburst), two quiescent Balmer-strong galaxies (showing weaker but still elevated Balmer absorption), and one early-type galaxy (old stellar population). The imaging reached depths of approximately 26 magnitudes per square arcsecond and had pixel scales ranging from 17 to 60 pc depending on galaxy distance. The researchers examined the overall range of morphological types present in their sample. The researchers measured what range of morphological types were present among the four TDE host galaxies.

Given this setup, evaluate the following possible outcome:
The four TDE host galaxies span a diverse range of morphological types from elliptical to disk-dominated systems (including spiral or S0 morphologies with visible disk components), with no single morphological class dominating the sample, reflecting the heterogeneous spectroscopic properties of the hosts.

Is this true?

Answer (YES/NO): NO